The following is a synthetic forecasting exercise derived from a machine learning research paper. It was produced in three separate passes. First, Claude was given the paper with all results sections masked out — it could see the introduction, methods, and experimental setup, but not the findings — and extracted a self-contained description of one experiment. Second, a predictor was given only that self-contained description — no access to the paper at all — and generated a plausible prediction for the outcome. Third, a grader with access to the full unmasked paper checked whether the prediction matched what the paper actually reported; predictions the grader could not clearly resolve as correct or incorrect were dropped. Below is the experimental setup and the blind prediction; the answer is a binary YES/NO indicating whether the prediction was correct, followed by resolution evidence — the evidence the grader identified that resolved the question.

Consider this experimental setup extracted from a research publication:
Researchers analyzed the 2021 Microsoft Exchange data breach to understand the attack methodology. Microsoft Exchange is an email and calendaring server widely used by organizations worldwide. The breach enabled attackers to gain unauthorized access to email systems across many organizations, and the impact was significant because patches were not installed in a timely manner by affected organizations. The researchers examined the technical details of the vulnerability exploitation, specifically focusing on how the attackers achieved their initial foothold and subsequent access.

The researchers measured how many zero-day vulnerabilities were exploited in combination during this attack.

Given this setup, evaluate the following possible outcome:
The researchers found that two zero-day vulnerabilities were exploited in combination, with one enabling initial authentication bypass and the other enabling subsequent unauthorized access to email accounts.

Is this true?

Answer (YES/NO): NO